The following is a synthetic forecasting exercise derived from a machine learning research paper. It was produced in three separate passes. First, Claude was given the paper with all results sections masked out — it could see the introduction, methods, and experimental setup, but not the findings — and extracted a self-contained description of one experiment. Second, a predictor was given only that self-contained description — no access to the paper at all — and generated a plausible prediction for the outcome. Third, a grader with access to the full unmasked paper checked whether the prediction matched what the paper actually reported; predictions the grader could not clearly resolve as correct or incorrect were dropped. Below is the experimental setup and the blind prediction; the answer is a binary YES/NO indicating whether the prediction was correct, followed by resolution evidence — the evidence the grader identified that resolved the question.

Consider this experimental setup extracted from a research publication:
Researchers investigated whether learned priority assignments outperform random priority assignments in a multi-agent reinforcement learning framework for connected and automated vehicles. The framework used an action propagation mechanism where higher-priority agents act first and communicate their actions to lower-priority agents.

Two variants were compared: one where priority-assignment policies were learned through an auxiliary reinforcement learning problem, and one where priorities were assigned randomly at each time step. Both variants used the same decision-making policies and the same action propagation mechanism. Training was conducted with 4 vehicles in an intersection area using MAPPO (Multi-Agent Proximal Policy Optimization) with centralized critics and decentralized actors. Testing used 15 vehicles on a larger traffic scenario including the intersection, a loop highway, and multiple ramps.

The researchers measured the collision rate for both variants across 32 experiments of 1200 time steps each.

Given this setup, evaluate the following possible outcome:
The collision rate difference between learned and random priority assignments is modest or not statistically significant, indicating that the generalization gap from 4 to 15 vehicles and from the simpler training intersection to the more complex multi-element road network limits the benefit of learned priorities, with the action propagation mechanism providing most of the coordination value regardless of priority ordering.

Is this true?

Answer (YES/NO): NO